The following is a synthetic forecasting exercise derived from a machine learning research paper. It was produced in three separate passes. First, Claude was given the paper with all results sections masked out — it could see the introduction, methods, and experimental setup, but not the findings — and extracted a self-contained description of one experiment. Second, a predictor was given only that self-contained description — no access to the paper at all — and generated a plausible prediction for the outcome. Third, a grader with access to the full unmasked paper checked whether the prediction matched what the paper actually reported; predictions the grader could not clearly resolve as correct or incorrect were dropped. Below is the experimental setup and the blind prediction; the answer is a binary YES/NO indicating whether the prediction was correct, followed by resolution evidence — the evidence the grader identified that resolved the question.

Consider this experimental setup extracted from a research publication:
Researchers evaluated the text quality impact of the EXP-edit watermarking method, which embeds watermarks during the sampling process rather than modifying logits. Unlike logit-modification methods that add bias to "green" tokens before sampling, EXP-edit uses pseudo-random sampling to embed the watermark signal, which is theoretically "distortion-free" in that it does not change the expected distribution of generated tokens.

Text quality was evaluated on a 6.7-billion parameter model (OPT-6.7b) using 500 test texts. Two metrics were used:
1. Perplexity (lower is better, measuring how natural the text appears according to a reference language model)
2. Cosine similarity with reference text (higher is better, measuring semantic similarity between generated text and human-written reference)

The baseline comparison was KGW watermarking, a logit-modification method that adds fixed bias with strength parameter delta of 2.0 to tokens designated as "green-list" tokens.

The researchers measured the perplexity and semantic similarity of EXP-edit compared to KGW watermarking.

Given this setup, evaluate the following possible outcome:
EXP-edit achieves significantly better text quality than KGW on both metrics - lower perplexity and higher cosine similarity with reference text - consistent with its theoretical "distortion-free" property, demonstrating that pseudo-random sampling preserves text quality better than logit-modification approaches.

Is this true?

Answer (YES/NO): NO